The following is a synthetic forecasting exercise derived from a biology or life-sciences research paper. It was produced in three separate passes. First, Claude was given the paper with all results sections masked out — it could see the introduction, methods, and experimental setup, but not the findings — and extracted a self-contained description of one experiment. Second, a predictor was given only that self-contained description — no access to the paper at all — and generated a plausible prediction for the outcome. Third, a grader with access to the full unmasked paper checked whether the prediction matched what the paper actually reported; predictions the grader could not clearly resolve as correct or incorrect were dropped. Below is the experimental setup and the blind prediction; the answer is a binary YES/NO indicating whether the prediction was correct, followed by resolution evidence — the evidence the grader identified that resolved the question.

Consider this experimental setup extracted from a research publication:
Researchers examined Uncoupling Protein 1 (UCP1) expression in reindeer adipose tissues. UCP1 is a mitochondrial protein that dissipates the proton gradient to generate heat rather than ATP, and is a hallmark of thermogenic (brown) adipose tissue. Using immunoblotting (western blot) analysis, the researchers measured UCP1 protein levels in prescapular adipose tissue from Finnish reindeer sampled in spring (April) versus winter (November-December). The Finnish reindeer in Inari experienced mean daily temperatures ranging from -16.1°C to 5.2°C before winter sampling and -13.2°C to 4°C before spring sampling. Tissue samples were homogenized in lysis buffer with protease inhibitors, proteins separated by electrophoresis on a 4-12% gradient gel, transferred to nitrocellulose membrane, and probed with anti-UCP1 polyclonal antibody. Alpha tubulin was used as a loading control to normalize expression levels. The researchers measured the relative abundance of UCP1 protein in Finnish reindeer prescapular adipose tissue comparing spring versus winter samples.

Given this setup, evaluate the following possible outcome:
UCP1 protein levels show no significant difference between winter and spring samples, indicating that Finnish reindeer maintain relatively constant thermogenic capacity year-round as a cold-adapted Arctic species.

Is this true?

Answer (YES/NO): NO